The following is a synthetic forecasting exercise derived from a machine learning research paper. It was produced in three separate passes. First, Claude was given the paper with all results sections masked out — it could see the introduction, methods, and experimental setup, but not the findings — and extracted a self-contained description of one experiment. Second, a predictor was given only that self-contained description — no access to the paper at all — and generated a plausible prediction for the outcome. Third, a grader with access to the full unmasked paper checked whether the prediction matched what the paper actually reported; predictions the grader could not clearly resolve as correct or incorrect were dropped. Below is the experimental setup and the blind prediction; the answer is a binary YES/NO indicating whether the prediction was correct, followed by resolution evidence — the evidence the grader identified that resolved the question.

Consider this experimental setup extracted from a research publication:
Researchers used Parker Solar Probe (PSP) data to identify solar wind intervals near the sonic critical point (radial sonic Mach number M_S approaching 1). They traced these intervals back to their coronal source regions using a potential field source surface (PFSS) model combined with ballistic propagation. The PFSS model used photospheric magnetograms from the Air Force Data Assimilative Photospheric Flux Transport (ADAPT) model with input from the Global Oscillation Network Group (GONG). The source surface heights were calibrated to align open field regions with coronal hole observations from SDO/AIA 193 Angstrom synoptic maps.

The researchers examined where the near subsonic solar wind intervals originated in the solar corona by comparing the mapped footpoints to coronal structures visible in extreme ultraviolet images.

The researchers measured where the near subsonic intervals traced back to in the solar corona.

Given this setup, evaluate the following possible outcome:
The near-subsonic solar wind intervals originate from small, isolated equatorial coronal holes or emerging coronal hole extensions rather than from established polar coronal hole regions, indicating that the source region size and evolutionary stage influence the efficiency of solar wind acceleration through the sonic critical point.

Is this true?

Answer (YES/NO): NO